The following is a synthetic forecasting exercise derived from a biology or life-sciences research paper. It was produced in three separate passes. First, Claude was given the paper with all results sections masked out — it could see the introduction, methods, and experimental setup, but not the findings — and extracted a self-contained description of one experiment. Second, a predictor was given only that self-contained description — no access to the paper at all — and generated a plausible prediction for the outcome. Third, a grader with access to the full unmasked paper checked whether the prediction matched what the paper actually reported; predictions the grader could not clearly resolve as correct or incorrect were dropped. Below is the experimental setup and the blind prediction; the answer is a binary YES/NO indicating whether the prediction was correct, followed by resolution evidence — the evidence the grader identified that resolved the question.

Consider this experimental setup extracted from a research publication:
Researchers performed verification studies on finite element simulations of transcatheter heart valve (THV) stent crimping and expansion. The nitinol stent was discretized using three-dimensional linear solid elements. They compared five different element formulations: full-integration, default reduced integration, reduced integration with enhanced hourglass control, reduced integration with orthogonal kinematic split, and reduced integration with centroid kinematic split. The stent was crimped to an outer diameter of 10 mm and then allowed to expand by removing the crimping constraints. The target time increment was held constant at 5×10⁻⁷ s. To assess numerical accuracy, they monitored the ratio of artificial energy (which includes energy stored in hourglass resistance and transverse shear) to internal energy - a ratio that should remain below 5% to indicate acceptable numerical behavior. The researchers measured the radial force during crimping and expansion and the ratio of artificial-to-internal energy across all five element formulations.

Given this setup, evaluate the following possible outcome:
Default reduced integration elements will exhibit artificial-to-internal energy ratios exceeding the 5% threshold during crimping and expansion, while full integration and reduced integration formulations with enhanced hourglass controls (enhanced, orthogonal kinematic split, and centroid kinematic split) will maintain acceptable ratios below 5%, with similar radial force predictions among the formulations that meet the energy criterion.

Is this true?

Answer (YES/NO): NO